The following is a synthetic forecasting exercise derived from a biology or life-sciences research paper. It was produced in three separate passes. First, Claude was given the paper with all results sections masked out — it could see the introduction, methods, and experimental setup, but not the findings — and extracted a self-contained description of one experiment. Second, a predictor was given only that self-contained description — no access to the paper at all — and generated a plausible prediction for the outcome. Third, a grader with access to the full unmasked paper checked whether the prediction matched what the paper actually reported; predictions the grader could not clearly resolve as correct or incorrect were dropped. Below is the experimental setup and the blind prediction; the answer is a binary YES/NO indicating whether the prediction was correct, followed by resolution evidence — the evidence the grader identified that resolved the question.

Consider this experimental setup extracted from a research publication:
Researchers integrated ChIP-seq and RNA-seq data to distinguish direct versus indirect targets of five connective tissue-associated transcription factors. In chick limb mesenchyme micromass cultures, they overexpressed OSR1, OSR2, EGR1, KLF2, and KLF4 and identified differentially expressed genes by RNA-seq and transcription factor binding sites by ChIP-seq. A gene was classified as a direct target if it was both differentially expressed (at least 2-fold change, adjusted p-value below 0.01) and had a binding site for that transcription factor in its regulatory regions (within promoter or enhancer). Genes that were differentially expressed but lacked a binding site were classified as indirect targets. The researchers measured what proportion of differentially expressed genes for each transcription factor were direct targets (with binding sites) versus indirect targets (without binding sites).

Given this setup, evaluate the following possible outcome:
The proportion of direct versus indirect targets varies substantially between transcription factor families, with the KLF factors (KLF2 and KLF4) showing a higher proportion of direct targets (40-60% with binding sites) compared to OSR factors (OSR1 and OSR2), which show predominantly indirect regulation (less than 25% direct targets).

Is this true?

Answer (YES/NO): NO